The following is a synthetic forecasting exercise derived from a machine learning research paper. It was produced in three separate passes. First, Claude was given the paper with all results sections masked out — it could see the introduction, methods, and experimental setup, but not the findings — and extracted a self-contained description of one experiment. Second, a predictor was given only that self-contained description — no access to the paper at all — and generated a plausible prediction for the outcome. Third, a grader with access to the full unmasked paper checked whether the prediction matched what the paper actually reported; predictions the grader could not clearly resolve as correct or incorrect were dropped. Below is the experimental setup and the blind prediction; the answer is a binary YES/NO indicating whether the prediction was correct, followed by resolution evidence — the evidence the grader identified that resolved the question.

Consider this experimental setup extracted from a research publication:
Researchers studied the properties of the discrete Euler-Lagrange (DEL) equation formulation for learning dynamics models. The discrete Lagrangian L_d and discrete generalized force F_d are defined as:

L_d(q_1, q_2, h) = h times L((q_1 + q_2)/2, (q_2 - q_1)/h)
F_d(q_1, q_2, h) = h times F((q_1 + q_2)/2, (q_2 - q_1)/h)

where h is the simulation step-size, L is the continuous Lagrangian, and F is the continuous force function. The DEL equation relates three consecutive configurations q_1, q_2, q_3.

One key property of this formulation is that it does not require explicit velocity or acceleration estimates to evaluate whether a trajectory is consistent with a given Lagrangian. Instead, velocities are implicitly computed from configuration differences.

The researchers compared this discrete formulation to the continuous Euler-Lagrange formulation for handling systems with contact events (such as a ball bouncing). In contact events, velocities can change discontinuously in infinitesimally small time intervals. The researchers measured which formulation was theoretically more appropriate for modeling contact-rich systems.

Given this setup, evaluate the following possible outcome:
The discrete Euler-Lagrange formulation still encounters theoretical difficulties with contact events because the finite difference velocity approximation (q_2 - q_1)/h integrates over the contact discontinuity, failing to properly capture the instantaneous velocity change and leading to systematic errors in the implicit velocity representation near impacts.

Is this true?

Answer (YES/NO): NO